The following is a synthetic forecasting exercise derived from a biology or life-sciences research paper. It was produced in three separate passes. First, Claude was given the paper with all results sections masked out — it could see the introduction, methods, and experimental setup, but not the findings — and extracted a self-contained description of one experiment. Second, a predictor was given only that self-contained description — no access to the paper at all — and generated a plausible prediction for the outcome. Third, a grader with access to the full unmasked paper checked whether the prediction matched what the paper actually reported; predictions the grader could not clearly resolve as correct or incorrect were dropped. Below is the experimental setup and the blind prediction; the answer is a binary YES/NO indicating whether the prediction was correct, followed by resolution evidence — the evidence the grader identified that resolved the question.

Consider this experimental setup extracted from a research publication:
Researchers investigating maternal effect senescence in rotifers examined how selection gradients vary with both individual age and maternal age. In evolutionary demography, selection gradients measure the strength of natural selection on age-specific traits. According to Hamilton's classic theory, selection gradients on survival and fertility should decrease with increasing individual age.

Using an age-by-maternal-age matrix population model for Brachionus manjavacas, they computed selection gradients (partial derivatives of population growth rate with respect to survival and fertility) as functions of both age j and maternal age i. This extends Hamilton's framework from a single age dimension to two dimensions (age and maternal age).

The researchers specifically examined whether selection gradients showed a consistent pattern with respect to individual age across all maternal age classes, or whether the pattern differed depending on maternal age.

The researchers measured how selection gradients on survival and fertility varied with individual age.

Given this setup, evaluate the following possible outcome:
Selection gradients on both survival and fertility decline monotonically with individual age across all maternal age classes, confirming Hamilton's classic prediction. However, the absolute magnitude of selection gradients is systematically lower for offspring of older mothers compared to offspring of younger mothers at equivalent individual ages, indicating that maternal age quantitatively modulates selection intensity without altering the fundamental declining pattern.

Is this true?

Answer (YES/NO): NO